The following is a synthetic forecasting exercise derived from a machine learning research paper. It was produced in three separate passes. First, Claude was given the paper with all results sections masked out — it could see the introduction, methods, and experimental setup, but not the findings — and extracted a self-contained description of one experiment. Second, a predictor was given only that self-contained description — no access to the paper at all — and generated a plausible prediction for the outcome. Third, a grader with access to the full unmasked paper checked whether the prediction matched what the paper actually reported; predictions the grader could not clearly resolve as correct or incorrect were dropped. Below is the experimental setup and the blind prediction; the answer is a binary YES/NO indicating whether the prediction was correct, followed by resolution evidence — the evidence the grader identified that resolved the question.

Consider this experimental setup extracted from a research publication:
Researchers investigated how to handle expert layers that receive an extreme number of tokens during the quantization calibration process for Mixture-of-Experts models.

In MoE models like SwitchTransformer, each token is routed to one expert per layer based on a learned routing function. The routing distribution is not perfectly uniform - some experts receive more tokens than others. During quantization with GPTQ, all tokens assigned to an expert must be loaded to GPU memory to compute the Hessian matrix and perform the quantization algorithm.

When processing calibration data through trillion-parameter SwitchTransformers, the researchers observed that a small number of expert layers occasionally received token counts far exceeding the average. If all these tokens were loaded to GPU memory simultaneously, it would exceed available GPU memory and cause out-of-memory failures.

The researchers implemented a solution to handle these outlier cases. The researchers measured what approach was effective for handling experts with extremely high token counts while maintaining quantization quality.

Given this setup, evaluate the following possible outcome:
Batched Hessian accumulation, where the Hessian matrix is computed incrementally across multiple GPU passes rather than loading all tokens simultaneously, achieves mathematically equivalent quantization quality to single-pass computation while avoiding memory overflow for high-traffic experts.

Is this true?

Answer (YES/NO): NO